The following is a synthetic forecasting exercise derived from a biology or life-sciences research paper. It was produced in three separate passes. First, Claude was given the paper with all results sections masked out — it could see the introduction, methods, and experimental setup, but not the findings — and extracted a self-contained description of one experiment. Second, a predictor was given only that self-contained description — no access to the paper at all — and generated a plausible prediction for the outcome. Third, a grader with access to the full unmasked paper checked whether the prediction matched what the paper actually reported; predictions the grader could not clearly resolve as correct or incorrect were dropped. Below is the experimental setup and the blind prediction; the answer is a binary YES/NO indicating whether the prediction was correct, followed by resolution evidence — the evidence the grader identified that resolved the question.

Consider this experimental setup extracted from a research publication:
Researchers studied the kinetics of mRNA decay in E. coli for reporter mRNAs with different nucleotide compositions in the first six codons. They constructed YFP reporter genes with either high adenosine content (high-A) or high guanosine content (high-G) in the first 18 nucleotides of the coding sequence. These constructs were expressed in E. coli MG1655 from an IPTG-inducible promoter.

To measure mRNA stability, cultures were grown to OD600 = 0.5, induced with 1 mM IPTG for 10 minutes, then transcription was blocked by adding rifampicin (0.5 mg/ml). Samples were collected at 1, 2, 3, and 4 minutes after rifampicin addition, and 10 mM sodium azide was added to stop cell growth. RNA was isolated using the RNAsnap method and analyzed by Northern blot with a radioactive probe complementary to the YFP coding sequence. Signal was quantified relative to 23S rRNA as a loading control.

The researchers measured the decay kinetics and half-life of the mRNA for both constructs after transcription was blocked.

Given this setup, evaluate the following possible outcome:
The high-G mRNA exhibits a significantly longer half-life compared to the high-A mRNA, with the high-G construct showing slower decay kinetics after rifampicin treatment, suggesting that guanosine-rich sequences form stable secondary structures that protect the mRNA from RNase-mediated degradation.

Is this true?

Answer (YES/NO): NO